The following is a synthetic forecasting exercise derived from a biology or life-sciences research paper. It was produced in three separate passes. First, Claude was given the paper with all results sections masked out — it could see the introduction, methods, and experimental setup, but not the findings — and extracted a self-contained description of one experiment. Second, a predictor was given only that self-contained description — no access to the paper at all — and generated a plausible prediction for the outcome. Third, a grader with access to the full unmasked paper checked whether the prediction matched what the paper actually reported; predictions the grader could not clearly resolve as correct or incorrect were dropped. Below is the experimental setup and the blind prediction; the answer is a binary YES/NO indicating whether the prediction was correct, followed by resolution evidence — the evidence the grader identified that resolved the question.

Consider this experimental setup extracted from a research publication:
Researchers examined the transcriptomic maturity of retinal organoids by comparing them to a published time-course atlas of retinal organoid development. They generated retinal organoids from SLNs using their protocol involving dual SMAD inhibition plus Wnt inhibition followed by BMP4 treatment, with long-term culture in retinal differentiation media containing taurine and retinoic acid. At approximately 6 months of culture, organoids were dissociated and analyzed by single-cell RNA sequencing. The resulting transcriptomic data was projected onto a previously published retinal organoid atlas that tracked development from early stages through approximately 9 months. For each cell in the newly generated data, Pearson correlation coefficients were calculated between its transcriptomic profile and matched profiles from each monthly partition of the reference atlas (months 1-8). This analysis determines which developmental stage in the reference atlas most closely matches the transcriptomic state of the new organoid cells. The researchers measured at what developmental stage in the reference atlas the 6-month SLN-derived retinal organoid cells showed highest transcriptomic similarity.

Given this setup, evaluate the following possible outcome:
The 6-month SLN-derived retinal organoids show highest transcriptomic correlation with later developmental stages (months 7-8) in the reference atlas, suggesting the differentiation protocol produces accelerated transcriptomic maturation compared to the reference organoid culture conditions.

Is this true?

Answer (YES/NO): NO